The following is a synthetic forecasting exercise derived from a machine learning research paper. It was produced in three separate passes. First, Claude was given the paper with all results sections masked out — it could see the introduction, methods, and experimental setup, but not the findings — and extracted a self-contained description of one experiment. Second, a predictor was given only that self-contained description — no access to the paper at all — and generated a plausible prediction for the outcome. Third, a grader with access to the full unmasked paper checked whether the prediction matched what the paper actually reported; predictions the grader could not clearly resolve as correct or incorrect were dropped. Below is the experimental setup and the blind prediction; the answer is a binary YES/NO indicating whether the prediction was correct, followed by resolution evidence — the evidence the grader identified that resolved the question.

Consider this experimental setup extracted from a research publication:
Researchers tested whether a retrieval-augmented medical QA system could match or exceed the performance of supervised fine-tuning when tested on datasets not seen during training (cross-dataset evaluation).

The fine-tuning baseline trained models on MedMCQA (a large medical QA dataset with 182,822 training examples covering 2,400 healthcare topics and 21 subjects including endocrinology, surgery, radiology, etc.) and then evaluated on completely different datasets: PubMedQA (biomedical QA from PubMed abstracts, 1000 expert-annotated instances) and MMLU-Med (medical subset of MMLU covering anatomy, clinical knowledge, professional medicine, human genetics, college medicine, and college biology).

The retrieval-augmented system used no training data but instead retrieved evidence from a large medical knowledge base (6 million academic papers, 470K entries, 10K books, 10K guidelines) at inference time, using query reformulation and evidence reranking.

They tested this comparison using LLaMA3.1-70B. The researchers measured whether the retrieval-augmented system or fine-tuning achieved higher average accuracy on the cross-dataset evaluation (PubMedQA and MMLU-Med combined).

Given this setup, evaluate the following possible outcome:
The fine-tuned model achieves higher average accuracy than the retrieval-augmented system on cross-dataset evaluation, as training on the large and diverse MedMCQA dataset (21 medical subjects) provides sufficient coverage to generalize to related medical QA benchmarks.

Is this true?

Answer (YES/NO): NO